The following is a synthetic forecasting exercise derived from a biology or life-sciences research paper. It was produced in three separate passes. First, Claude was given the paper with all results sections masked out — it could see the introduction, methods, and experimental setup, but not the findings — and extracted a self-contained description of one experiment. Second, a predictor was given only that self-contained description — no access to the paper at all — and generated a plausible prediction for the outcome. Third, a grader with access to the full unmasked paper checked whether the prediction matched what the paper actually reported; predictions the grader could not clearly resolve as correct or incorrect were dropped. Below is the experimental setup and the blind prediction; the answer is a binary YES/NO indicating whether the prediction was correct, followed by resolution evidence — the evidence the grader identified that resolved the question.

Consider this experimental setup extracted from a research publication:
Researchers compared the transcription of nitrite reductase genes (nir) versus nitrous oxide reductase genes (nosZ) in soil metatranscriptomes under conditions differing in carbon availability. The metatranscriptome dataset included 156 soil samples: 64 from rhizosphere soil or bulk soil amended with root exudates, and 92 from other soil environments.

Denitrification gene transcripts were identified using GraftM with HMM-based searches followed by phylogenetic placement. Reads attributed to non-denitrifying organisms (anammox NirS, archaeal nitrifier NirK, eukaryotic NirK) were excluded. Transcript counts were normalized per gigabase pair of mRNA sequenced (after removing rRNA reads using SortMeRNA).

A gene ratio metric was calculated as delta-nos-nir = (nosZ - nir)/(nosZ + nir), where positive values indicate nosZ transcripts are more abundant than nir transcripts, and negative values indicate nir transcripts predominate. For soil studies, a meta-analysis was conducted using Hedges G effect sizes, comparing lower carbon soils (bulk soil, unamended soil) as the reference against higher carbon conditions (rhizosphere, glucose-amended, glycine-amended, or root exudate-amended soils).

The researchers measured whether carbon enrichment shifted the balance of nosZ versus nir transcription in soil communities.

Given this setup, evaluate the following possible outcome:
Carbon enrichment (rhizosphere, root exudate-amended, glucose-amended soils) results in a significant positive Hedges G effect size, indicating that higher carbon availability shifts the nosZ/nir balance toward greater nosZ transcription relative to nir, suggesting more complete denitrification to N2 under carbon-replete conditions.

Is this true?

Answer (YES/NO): YES